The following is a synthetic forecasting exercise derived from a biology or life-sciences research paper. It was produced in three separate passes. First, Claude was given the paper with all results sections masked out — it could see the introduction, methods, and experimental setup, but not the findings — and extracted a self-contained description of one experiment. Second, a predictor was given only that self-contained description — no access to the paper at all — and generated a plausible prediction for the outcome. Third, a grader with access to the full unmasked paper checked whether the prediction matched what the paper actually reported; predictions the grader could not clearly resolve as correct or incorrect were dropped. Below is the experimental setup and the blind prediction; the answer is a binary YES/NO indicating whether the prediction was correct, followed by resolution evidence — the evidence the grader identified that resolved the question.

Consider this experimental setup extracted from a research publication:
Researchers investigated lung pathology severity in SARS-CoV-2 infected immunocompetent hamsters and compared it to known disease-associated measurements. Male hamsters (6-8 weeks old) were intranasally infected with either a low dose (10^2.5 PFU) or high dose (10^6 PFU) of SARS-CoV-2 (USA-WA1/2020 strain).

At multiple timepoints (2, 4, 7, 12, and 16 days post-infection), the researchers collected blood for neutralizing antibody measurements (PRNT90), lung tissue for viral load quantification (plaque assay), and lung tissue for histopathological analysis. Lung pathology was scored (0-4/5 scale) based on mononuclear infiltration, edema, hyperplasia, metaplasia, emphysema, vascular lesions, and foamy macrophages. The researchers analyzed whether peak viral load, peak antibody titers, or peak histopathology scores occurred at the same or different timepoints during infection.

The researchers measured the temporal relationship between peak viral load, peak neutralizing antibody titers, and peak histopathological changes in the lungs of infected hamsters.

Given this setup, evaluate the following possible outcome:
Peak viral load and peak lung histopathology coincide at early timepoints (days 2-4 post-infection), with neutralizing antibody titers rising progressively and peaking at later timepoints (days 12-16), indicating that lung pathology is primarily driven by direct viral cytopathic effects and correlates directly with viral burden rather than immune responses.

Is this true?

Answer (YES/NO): NO